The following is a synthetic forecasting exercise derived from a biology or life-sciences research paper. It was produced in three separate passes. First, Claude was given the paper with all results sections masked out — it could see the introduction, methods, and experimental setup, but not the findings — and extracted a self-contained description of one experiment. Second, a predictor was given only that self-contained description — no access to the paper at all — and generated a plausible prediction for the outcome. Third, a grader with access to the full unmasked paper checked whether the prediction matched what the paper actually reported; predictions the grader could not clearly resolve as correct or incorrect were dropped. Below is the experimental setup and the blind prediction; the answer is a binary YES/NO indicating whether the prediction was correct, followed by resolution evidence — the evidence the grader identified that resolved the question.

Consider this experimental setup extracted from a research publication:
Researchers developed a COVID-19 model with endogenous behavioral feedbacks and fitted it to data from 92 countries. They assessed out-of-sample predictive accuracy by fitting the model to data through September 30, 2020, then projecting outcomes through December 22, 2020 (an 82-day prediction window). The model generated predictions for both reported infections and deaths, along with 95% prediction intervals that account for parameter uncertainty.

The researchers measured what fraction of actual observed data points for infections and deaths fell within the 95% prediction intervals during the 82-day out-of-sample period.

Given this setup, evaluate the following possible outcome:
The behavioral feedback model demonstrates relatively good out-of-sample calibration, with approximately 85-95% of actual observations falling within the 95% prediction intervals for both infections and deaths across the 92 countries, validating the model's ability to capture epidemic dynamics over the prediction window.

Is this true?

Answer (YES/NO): NO